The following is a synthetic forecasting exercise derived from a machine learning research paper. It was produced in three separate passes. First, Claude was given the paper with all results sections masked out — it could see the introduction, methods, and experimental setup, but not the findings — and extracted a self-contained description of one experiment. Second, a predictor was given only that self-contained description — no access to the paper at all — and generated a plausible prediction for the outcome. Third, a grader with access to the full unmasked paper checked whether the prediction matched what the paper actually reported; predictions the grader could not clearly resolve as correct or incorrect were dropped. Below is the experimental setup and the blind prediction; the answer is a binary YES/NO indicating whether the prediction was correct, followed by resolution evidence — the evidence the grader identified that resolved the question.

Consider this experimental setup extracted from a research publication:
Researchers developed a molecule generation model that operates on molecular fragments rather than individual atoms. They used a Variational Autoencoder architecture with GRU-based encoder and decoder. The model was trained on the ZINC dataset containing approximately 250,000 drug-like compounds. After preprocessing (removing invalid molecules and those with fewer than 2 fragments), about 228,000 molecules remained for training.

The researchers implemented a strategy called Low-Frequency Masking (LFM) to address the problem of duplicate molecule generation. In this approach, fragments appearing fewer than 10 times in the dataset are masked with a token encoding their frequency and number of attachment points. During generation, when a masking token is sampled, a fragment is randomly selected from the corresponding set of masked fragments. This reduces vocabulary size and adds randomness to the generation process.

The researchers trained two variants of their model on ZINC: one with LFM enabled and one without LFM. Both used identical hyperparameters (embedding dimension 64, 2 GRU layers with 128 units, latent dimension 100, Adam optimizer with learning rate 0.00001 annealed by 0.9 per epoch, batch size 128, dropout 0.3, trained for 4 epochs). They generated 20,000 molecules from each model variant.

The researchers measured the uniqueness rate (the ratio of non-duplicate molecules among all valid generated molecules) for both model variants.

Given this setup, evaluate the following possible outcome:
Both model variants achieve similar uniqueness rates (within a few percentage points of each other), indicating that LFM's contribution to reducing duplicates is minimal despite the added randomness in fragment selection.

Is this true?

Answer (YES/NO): NO